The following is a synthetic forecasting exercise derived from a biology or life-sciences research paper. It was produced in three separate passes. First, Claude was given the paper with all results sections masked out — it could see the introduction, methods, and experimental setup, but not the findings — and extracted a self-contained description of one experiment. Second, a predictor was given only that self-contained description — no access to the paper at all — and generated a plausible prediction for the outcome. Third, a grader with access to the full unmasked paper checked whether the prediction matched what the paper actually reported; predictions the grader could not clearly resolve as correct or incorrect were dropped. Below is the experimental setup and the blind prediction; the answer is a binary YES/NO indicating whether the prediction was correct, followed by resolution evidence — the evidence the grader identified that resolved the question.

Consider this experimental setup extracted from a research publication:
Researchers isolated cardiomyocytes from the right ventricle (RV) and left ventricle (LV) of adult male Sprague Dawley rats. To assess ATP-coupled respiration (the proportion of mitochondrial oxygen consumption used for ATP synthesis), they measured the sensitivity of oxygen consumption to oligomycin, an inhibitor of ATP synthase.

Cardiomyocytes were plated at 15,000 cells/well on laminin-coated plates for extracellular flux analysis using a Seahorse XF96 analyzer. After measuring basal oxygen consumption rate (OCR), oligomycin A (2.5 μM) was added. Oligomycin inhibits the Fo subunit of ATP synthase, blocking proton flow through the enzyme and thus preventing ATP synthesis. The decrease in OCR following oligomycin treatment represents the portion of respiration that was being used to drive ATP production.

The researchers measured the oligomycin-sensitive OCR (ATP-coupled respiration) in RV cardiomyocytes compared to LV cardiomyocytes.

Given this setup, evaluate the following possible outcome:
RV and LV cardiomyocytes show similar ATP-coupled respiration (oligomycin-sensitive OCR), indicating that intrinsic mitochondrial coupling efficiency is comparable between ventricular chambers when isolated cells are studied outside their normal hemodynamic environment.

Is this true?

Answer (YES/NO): YES